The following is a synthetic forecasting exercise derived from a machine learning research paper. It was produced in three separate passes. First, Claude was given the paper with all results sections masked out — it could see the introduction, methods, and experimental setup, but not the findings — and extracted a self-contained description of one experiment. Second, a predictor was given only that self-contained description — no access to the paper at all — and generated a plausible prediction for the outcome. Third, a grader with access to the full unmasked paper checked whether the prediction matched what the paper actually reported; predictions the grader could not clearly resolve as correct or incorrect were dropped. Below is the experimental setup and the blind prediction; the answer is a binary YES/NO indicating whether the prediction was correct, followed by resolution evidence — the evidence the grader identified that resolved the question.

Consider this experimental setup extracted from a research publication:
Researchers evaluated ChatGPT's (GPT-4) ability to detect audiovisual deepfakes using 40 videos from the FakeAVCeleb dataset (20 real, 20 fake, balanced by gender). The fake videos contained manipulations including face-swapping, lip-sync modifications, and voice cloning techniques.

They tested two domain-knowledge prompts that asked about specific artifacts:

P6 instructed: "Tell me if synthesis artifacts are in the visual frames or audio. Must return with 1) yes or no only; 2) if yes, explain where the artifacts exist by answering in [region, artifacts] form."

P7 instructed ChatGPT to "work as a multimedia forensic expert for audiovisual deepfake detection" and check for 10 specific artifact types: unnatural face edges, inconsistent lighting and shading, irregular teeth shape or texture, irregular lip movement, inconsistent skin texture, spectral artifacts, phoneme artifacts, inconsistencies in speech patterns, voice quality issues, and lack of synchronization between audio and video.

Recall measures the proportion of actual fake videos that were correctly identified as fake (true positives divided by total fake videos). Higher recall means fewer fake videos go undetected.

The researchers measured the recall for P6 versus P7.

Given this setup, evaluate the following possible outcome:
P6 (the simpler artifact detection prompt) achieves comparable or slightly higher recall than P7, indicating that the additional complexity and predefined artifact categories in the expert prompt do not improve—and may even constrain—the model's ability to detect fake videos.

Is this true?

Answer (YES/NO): NO